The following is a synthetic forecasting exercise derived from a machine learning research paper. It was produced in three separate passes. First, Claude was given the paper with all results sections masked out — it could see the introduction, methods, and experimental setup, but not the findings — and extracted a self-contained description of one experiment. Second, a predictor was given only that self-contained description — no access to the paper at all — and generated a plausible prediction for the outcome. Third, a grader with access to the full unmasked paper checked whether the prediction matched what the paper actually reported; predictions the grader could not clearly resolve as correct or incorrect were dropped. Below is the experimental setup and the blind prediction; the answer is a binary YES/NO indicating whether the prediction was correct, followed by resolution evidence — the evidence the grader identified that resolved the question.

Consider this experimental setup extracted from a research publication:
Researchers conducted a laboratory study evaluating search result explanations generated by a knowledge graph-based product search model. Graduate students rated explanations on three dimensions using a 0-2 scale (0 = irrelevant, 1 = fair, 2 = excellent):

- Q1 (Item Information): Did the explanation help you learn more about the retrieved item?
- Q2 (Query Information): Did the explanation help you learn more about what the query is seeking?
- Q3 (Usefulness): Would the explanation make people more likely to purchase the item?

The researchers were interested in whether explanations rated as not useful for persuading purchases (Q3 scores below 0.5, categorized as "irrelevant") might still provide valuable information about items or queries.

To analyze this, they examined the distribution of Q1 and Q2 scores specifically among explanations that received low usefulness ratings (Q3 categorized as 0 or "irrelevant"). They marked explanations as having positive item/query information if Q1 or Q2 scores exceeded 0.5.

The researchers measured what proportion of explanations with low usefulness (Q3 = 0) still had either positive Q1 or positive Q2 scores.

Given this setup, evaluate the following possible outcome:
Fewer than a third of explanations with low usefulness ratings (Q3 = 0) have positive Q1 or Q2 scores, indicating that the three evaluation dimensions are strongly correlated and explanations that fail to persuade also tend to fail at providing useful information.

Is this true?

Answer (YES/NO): NO